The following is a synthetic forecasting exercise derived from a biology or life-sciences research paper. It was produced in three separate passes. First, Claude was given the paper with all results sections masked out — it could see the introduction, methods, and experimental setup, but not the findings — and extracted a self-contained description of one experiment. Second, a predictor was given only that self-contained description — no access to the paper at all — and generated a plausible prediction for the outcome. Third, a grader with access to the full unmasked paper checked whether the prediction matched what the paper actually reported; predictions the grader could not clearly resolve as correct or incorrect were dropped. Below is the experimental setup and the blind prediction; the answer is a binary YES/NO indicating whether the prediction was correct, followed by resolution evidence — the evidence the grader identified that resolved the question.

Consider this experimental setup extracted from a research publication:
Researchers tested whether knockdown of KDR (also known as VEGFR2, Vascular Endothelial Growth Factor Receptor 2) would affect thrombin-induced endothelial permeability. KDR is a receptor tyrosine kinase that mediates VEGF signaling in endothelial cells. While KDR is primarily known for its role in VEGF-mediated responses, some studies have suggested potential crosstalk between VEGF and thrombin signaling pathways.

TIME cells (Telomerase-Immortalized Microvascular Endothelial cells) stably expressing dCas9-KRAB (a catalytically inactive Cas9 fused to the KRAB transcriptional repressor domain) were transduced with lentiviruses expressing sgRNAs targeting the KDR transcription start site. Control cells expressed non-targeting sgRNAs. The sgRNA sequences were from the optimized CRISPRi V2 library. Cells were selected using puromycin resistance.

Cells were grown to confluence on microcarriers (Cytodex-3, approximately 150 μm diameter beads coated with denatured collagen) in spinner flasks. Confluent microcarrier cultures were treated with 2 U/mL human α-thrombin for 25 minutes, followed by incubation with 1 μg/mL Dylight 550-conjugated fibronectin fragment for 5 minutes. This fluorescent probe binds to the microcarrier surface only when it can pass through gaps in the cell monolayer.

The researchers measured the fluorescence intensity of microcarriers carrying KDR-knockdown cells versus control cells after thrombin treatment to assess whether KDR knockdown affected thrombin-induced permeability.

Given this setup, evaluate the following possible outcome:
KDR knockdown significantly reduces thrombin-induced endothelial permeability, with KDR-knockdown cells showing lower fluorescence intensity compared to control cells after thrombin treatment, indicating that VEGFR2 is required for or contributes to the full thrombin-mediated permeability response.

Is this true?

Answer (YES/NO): NO